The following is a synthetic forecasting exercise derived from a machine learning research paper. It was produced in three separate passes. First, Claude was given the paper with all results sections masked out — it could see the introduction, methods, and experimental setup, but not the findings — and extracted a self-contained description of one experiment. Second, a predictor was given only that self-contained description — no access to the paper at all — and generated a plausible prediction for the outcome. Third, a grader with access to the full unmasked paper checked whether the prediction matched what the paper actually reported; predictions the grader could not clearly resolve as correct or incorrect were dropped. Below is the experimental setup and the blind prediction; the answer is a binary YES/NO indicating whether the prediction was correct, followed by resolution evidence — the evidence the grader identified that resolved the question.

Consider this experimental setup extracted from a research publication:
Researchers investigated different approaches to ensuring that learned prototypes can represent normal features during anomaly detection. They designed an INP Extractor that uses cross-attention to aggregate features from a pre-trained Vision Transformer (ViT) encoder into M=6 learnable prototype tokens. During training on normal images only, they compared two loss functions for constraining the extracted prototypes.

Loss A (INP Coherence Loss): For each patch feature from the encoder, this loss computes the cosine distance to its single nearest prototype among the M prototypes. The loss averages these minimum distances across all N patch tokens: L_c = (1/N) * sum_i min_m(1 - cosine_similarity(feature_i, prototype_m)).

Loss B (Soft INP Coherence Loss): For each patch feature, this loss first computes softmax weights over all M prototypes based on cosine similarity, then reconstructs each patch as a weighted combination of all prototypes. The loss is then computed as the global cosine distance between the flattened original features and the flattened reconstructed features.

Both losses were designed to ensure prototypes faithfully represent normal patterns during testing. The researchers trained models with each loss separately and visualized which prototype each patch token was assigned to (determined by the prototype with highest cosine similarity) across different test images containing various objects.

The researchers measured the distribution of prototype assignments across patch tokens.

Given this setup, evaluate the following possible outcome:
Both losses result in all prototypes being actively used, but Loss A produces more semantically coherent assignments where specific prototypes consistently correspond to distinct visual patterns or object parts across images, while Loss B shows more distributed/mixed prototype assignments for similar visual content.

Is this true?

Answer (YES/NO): NO